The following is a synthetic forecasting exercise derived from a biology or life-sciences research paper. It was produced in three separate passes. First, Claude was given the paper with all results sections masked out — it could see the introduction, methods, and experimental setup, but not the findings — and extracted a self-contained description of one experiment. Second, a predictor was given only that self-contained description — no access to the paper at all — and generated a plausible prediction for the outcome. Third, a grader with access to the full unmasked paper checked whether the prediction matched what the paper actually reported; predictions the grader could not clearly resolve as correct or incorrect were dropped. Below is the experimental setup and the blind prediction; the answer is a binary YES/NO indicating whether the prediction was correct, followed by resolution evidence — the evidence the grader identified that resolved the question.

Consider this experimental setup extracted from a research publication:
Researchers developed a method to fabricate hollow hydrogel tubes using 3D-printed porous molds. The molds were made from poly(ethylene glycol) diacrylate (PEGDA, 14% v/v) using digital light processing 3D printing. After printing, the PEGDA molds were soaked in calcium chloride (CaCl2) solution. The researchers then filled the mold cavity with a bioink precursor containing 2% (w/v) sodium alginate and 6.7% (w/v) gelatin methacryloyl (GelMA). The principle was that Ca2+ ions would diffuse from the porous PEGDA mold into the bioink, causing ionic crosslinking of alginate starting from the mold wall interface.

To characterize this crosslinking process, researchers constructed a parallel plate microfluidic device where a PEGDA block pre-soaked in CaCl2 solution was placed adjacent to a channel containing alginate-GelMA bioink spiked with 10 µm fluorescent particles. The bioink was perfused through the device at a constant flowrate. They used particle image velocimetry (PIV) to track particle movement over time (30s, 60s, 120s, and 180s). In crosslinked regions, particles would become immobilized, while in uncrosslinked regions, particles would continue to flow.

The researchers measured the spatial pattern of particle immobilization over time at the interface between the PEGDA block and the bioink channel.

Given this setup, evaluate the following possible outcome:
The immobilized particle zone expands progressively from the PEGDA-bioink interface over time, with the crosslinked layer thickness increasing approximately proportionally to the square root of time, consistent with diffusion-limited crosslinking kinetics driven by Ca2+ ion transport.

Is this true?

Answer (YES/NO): YES